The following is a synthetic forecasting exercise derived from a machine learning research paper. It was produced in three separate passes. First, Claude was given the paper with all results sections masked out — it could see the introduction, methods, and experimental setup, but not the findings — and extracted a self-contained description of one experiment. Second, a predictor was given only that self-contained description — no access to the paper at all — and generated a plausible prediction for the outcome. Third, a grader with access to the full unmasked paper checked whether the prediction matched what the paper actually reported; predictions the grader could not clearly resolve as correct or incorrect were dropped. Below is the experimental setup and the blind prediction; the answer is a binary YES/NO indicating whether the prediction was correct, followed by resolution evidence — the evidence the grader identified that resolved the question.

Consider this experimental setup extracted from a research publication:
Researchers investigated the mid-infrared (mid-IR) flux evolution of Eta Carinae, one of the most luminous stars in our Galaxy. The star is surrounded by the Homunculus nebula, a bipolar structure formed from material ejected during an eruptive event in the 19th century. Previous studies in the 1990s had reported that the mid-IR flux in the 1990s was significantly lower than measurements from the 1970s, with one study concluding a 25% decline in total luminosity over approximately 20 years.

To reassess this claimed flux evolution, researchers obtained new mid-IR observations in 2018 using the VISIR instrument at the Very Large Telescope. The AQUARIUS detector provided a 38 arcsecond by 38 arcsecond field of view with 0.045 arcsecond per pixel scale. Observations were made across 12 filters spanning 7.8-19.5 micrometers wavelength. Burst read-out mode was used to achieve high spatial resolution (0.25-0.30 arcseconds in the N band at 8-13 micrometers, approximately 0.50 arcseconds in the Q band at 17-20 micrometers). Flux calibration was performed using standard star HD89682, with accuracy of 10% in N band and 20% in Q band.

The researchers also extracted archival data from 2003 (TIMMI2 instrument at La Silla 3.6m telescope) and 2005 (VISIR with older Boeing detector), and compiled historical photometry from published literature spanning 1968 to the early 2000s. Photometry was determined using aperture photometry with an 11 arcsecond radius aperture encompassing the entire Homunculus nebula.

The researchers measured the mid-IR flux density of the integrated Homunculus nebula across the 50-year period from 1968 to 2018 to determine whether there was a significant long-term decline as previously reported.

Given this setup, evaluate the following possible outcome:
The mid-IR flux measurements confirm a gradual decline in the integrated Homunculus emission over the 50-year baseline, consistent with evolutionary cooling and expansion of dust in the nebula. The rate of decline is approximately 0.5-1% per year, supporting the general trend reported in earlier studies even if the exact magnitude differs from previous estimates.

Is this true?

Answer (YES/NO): NO